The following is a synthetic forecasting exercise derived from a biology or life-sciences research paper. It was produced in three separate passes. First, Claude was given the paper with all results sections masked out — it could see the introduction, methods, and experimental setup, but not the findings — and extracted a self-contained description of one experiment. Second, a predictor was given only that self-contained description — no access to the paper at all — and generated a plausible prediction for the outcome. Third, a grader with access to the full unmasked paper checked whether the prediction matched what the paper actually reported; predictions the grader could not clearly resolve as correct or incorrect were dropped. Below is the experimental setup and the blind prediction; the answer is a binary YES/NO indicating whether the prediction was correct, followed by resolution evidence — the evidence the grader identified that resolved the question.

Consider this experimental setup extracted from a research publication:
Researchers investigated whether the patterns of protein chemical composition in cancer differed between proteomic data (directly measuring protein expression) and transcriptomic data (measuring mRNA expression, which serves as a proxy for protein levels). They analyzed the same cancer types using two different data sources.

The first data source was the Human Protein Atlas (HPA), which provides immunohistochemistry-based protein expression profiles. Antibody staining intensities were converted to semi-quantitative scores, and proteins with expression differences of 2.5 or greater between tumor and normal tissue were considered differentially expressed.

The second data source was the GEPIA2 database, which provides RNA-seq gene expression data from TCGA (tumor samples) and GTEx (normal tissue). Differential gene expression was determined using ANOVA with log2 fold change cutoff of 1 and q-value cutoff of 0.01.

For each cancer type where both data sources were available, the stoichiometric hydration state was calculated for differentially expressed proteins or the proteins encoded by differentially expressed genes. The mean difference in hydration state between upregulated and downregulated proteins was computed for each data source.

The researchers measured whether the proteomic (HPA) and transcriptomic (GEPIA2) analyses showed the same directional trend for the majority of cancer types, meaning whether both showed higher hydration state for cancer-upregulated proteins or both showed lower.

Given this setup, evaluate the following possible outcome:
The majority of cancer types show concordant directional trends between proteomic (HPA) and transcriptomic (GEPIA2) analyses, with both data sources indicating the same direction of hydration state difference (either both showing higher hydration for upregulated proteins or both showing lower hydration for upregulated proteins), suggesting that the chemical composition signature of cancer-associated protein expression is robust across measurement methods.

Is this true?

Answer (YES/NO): YES